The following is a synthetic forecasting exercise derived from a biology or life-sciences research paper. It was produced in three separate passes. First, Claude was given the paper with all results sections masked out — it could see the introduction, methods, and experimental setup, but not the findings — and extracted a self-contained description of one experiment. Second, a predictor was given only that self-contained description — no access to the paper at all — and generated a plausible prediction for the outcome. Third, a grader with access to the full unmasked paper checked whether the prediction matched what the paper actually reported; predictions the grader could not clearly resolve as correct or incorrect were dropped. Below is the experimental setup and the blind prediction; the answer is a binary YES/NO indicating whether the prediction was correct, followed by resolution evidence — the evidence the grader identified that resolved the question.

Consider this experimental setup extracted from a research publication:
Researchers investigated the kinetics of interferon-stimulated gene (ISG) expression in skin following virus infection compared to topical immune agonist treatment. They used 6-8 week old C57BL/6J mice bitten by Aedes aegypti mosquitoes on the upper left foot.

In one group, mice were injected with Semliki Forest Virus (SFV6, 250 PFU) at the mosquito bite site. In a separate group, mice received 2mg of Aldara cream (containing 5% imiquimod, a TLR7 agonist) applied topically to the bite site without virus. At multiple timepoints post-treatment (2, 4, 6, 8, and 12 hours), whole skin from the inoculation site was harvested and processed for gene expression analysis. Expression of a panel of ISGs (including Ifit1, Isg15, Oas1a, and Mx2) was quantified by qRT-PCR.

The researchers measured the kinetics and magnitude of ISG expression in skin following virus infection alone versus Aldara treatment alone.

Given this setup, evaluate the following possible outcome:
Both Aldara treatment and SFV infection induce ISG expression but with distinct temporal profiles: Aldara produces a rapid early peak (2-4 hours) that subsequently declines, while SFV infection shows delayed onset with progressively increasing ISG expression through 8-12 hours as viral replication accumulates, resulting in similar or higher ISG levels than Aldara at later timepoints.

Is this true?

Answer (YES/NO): NO